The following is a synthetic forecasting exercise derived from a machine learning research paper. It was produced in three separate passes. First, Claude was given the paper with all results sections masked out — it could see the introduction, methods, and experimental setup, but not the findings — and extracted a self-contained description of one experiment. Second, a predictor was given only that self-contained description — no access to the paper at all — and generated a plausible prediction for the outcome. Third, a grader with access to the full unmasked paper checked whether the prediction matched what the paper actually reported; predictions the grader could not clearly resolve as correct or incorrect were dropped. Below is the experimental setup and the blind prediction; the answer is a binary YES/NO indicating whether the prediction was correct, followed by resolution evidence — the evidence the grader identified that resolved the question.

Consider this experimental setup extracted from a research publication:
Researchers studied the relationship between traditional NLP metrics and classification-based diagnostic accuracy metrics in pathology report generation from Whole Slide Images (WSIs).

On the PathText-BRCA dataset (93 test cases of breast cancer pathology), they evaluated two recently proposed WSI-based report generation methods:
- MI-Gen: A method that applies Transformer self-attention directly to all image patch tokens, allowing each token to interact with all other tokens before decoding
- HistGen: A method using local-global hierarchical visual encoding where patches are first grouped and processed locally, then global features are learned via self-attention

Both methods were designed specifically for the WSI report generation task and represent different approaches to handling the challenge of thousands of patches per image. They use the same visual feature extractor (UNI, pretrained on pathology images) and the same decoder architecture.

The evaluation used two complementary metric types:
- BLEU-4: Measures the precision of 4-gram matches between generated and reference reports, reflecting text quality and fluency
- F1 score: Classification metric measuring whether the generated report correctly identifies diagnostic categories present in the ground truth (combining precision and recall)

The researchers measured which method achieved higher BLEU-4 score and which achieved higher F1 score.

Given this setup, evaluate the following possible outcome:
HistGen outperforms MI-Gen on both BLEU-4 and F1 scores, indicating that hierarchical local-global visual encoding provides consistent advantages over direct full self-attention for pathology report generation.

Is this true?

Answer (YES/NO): YES